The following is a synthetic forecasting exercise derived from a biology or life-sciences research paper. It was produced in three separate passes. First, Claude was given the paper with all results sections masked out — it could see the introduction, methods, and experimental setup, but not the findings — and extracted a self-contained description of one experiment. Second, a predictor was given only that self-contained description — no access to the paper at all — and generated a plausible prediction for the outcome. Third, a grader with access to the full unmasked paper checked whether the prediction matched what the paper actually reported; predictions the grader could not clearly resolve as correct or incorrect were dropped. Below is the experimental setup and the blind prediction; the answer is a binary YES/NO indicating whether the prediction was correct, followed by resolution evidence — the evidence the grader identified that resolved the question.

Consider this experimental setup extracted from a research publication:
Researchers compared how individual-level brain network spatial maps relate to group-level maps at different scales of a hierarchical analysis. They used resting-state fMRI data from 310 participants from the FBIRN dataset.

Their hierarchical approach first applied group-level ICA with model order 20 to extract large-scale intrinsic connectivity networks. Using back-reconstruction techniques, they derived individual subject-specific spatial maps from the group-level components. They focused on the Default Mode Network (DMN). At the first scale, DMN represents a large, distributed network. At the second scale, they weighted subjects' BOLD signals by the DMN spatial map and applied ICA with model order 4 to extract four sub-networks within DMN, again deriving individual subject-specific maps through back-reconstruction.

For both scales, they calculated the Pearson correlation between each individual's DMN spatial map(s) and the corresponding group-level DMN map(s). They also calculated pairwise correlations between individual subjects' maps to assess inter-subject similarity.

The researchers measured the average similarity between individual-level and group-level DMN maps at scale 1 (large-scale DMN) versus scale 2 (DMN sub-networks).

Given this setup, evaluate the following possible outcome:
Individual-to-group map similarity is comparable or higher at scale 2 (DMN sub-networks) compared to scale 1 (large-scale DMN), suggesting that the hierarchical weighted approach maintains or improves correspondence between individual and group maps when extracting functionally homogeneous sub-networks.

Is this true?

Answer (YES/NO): YES